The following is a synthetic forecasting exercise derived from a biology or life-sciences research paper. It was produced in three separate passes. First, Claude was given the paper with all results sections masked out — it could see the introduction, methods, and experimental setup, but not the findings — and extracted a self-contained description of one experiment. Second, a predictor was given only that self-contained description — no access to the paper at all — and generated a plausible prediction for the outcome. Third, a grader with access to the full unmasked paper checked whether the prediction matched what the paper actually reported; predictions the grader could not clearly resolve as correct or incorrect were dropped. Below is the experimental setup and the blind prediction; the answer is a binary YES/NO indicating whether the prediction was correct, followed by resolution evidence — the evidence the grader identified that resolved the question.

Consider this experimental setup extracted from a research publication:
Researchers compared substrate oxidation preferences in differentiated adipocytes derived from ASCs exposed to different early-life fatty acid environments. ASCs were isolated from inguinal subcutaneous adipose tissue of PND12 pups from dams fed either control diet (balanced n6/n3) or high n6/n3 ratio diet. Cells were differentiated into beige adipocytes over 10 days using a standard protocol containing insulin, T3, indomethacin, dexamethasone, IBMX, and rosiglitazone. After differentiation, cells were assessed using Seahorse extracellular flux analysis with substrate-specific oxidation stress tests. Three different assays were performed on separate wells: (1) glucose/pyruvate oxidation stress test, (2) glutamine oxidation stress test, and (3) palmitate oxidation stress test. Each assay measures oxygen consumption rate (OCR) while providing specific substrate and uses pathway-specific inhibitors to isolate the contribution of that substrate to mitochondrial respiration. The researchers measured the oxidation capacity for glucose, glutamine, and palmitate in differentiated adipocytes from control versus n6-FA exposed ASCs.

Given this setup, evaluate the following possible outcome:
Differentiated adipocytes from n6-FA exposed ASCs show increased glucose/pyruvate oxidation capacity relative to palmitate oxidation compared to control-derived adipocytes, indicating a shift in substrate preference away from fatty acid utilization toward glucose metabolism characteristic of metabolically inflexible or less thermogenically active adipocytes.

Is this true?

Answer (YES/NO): NO